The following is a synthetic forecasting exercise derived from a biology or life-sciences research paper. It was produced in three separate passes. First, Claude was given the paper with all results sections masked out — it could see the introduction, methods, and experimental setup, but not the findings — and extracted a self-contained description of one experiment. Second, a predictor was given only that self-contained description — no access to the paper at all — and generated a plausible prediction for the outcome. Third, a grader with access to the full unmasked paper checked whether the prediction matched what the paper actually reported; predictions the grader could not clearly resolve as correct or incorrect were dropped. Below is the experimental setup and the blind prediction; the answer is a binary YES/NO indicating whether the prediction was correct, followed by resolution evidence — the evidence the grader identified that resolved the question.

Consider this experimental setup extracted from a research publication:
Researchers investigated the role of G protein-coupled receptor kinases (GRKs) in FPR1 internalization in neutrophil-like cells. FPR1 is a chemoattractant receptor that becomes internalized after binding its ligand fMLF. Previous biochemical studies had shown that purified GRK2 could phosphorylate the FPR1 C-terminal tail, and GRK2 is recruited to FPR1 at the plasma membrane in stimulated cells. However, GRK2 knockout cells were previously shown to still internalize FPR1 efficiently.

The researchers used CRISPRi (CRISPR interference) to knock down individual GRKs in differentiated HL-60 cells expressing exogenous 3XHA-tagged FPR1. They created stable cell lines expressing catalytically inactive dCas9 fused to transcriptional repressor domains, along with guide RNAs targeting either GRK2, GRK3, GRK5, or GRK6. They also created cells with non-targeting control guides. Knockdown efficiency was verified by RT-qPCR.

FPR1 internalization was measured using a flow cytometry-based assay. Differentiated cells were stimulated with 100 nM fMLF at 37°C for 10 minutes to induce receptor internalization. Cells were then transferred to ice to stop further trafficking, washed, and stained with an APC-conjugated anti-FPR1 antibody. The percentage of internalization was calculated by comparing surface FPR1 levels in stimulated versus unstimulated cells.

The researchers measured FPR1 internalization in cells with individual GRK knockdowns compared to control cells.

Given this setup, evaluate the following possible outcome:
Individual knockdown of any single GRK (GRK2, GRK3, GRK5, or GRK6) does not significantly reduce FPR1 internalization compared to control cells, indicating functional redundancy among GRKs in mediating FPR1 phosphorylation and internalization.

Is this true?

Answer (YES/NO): YES